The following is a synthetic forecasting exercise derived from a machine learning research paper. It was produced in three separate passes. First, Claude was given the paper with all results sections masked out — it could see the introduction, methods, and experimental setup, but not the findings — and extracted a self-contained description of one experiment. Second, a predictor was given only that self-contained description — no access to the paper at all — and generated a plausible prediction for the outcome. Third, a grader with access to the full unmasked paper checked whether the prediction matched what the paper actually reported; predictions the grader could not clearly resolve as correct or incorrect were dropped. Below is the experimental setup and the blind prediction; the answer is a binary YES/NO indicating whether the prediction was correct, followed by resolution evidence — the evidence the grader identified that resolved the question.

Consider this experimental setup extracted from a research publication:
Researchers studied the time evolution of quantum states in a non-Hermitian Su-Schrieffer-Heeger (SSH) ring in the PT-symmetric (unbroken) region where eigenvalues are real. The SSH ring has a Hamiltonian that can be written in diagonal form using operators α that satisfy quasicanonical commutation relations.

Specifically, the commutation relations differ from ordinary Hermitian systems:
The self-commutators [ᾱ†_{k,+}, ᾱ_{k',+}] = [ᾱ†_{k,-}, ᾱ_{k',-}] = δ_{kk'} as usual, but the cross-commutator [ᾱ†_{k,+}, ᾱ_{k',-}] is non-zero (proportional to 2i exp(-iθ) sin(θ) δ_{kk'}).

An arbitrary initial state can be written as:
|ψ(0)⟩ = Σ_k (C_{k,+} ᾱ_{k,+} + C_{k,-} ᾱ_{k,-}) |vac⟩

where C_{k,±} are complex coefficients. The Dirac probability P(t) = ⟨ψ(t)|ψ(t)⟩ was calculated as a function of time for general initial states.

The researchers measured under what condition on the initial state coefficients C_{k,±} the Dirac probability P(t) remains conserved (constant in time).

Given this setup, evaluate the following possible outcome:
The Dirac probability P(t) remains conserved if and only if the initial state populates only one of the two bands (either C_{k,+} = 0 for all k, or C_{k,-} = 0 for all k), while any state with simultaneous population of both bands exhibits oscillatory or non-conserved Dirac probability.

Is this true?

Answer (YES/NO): NO